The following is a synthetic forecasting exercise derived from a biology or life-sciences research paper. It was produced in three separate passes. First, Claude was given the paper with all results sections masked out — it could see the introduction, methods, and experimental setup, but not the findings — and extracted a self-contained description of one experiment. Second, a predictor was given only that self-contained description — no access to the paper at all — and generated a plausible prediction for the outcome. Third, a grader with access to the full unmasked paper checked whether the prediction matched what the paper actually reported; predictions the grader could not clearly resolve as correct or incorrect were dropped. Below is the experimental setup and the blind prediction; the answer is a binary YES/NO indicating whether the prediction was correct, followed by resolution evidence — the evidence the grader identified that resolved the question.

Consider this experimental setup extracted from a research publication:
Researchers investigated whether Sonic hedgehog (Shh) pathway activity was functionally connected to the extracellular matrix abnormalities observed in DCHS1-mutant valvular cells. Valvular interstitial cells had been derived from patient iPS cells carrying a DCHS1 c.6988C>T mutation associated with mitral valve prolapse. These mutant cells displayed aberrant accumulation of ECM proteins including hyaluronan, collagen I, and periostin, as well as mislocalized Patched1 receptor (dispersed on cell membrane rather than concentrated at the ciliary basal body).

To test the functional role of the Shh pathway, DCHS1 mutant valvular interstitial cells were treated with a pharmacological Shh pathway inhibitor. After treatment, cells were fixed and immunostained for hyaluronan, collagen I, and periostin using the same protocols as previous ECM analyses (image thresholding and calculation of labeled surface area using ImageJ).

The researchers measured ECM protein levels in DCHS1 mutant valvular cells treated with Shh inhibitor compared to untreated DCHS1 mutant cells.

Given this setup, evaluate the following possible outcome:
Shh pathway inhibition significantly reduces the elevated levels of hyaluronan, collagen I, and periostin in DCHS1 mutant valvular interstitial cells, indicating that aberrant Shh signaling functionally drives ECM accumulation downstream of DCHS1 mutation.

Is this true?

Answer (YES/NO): YES